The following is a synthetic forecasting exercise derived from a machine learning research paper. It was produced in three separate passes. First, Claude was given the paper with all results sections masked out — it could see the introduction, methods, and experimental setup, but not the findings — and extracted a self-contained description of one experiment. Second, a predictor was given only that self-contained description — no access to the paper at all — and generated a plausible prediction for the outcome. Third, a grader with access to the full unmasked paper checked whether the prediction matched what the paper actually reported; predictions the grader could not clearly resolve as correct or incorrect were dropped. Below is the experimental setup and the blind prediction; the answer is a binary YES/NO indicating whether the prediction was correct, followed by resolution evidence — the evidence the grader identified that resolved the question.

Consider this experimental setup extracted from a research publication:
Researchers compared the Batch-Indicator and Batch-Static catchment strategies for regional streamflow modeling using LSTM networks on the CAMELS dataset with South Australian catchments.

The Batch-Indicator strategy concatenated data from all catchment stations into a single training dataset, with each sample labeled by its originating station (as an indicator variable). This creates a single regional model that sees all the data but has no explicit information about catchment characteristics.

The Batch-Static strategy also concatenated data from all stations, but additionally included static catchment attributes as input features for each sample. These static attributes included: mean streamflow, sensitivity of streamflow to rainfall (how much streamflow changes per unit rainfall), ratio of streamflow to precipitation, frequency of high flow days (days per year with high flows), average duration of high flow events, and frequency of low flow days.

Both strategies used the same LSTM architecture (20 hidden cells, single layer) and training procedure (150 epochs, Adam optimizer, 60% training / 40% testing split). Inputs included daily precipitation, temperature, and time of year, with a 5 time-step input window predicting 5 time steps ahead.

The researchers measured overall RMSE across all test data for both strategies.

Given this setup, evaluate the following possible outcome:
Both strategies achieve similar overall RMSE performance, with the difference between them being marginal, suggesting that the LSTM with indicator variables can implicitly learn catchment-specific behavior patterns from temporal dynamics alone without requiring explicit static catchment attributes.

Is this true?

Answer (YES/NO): NO